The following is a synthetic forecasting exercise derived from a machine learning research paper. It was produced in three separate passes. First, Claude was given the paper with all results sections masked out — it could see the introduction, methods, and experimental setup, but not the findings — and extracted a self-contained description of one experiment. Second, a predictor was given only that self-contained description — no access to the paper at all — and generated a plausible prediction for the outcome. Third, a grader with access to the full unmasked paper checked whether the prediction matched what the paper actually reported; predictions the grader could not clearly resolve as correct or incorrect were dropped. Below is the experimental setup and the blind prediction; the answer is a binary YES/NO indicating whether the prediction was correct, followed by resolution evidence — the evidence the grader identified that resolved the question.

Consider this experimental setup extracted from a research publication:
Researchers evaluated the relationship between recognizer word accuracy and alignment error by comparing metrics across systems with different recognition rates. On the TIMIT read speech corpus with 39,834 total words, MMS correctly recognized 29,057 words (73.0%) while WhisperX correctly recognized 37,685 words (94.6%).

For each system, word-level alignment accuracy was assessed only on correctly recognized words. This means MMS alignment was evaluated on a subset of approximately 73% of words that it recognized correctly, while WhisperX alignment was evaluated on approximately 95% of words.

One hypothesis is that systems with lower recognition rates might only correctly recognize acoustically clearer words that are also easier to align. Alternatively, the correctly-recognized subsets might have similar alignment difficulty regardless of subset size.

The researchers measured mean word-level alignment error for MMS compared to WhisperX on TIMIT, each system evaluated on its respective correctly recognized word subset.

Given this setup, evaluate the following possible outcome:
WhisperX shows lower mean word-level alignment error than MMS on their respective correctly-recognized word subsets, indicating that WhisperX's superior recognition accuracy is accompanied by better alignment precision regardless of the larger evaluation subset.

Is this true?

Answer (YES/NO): YES